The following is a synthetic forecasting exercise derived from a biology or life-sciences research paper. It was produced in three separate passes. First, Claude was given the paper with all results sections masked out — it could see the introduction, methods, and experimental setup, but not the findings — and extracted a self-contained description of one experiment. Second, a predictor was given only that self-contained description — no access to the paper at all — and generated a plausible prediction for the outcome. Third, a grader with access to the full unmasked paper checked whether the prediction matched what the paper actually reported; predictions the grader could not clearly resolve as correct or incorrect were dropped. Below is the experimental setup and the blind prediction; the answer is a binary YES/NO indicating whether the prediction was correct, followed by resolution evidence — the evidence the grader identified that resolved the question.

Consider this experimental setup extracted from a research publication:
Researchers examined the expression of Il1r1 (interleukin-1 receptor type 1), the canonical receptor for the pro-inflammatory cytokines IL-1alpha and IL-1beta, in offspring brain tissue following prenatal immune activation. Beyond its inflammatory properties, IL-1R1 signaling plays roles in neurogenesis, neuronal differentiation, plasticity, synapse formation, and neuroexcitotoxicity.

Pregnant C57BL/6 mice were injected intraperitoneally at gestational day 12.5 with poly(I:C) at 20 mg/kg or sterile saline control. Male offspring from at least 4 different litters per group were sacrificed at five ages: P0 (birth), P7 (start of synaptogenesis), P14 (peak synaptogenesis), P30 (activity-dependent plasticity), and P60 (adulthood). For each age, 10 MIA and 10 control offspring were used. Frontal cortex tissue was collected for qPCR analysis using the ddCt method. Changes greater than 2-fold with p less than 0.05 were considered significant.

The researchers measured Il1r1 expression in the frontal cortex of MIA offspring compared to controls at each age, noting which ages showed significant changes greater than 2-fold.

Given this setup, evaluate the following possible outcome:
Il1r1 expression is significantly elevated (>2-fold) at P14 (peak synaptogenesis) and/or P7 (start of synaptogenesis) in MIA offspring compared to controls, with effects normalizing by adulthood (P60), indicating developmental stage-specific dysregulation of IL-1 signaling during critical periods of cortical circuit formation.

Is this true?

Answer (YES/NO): NO